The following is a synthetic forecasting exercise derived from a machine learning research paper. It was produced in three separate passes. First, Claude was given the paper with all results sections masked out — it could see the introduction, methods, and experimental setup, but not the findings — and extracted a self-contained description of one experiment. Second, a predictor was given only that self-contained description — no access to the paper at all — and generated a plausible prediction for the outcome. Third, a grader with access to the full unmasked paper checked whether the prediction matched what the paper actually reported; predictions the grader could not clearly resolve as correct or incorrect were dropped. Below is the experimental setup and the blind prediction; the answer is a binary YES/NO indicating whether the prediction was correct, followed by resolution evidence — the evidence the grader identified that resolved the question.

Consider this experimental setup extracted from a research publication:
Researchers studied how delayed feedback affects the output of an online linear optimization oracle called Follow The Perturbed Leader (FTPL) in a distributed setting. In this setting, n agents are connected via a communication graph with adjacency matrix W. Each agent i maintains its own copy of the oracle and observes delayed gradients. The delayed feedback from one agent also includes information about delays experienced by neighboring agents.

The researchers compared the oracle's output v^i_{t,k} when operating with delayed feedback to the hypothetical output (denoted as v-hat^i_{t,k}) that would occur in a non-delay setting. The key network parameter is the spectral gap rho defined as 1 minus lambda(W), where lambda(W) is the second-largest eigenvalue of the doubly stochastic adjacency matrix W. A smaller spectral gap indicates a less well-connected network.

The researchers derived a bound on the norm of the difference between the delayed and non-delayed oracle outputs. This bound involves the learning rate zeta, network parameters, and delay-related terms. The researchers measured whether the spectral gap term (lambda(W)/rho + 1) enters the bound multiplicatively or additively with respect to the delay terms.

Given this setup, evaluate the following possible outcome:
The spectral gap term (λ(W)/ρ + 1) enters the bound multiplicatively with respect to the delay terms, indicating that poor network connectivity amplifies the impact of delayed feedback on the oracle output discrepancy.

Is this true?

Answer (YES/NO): YES